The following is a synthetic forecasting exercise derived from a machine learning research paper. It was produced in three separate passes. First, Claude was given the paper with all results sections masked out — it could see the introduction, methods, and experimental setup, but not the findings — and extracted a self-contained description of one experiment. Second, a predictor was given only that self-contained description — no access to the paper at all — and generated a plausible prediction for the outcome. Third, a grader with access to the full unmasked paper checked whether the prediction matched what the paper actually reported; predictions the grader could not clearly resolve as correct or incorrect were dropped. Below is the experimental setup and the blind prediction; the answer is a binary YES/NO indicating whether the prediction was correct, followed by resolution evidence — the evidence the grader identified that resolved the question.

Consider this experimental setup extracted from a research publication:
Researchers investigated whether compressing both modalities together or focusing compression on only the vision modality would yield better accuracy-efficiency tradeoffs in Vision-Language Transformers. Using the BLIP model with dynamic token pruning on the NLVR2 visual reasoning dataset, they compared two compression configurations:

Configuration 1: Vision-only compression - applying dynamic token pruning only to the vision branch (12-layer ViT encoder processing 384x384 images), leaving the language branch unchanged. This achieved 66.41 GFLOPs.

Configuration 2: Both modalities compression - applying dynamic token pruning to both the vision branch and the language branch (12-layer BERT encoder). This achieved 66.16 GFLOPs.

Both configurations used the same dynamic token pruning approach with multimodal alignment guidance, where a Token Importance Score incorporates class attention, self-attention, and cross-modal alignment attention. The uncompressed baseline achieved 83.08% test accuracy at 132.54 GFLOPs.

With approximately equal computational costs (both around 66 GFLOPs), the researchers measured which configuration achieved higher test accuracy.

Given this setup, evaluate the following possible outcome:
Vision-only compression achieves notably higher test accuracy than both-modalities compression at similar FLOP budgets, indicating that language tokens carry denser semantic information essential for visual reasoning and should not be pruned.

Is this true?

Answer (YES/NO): NO